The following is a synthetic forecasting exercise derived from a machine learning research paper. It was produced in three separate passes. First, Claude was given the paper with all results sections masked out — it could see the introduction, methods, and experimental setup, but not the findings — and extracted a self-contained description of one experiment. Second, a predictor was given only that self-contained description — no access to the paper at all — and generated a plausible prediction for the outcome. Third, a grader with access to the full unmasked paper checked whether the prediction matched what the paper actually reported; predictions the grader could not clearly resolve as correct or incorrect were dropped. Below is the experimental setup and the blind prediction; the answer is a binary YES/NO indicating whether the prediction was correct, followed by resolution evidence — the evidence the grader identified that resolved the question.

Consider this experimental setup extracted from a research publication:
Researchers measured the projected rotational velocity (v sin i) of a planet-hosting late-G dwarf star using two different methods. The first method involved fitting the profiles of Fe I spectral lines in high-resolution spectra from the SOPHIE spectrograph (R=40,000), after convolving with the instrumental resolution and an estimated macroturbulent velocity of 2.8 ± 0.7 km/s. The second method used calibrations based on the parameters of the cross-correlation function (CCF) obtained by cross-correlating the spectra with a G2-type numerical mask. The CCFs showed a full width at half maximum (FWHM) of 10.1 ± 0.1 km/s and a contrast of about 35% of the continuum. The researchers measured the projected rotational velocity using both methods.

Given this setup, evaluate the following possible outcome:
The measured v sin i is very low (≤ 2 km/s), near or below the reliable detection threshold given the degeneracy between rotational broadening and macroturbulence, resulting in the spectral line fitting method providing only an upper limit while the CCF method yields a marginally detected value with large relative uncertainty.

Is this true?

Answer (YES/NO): NO